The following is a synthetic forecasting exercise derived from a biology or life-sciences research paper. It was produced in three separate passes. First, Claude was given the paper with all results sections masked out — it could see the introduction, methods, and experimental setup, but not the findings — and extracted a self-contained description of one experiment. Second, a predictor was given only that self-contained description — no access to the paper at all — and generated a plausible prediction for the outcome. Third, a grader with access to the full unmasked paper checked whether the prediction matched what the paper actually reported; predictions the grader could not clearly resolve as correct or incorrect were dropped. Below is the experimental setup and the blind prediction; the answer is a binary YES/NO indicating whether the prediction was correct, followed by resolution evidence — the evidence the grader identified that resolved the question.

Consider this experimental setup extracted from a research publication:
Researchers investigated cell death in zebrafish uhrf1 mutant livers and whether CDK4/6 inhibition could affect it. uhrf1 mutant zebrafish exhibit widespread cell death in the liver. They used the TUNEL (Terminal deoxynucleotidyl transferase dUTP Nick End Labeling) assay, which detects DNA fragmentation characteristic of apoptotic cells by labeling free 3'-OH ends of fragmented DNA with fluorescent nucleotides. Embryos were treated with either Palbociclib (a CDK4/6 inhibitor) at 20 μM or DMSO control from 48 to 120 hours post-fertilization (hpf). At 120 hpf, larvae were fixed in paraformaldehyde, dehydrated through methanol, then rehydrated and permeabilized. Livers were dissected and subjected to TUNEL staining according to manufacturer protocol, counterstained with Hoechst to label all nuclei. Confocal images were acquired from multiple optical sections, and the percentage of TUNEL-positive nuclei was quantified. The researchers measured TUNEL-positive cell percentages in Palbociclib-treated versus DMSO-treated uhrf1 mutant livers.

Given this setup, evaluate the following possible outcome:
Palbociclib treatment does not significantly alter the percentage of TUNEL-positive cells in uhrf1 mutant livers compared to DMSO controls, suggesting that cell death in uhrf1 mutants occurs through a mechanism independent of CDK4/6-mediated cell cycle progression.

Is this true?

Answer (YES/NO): NO